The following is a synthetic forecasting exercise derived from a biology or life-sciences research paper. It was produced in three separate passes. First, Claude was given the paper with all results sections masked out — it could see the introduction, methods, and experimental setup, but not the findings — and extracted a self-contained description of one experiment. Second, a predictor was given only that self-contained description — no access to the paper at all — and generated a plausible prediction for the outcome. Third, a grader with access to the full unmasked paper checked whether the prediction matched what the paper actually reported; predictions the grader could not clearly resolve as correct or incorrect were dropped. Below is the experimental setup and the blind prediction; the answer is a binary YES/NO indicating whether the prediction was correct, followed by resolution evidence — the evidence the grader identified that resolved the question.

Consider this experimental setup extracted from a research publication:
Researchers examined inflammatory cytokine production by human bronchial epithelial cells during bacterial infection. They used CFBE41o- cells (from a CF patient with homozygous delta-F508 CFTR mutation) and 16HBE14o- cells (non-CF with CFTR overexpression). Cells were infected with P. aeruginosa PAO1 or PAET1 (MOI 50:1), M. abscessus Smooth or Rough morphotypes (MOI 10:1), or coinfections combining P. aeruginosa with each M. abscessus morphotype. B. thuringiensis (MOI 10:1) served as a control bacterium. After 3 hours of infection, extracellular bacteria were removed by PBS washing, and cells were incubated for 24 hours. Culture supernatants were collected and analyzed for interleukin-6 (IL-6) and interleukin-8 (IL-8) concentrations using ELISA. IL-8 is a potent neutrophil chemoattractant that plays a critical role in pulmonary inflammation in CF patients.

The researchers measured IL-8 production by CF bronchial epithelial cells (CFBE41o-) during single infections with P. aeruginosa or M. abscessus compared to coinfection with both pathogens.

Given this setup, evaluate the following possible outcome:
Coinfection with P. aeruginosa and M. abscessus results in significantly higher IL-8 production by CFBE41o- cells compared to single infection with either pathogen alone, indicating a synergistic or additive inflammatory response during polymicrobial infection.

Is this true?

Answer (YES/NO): NO